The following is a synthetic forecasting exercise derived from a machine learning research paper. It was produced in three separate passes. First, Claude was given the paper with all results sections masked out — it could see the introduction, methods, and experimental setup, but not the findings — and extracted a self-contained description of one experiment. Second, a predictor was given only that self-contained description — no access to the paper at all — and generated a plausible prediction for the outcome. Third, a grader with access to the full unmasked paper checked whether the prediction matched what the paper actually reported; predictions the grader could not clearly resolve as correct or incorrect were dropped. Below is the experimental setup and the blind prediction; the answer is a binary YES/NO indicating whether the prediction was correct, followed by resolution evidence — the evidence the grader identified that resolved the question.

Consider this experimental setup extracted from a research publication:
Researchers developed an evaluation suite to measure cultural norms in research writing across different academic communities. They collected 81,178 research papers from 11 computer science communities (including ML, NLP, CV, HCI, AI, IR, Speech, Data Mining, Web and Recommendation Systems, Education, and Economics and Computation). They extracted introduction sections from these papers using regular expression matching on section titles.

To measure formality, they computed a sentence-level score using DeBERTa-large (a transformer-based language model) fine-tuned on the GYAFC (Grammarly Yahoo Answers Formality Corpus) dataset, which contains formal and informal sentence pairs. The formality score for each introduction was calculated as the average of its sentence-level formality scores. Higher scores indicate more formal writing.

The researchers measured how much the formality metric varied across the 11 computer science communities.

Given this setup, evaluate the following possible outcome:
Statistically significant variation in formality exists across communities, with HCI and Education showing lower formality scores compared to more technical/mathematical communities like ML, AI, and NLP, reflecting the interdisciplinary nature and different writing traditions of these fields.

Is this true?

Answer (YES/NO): NO